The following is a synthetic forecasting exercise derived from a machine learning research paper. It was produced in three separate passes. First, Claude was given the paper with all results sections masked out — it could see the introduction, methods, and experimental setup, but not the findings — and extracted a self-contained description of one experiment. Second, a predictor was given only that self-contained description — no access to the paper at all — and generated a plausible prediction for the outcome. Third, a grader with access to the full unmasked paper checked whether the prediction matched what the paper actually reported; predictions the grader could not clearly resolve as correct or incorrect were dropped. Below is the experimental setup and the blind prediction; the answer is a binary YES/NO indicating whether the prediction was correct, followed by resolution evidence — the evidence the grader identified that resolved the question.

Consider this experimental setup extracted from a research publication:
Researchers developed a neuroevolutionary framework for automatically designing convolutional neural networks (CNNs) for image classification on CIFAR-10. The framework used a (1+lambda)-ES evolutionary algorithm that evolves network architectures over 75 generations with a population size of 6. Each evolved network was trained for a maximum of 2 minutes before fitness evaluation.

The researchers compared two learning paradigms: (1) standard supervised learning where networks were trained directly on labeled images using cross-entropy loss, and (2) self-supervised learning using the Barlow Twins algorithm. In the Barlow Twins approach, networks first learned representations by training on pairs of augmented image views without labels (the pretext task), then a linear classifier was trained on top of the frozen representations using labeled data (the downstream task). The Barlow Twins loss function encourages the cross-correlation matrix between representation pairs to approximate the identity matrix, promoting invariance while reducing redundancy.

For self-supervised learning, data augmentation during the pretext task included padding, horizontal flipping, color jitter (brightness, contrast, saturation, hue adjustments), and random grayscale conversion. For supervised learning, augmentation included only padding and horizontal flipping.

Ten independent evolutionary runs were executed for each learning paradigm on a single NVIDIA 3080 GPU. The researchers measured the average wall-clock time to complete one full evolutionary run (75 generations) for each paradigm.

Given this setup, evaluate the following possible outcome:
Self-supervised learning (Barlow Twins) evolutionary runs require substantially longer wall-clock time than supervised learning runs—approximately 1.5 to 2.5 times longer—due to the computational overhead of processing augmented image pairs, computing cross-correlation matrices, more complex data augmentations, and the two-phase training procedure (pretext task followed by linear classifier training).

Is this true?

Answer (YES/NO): YES